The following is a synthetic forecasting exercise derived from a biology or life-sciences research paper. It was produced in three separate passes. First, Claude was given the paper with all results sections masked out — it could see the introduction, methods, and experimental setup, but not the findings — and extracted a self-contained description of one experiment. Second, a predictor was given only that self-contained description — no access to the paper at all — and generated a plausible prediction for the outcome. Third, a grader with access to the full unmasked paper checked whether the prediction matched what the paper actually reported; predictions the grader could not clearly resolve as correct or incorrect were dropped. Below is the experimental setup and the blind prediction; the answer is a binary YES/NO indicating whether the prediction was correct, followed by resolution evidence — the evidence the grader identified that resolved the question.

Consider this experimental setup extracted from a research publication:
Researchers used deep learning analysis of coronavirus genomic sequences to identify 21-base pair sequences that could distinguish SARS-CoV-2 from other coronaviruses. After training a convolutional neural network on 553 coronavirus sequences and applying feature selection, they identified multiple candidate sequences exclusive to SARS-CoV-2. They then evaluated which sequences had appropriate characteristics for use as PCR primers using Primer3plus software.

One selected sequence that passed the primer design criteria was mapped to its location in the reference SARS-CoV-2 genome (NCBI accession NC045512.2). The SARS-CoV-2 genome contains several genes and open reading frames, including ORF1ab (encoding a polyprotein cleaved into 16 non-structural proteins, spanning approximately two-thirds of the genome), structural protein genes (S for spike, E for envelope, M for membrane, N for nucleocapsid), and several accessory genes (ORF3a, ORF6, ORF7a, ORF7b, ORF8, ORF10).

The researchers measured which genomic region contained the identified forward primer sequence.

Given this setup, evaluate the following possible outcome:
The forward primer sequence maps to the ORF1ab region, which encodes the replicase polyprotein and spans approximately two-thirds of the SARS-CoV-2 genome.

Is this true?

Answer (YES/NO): NO